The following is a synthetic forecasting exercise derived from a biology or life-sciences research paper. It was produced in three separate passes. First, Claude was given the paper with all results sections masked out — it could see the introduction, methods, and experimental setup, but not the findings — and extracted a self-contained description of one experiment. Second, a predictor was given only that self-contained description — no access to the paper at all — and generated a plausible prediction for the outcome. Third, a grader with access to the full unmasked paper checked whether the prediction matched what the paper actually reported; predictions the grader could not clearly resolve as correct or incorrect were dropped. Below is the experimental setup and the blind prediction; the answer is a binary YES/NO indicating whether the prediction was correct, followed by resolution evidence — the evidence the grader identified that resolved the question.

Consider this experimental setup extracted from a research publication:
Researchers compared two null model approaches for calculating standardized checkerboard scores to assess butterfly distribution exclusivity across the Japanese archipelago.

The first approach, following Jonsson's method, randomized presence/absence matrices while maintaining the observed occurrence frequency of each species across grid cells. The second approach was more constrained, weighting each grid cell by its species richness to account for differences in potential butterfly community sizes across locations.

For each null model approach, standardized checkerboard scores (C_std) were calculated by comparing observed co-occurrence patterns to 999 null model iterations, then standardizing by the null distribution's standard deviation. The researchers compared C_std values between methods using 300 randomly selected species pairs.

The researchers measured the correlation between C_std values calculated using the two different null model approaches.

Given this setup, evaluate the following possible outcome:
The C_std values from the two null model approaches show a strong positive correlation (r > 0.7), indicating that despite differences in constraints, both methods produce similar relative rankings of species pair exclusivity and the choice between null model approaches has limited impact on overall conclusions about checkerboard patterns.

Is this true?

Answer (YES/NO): YES